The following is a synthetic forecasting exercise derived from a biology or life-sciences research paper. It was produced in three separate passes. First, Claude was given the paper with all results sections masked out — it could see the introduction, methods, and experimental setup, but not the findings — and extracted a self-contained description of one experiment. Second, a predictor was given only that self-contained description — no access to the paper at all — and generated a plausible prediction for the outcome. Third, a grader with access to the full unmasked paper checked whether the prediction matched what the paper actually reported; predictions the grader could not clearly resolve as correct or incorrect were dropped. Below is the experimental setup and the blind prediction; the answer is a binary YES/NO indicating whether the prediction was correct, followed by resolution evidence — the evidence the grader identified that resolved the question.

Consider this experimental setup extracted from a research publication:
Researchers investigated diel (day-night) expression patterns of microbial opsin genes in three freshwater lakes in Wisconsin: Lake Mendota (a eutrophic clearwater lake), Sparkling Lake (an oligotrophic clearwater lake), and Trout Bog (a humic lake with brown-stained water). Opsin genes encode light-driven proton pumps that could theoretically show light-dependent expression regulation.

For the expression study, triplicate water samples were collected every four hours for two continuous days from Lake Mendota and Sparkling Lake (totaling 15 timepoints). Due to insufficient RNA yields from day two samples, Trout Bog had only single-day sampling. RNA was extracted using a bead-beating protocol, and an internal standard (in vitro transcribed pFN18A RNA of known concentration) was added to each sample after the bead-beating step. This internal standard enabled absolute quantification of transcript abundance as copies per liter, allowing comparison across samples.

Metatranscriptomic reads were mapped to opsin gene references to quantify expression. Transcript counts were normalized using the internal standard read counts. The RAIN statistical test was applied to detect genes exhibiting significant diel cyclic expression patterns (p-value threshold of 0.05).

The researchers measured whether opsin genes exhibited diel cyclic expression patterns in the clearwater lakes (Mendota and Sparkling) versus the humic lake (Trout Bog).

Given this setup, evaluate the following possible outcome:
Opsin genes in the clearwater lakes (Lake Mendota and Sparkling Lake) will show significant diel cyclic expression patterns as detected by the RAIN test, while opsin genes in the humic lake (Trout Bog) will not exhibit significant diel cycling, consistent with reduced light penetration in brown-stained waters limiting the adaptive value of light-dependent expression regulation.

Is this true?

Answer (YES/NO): NO